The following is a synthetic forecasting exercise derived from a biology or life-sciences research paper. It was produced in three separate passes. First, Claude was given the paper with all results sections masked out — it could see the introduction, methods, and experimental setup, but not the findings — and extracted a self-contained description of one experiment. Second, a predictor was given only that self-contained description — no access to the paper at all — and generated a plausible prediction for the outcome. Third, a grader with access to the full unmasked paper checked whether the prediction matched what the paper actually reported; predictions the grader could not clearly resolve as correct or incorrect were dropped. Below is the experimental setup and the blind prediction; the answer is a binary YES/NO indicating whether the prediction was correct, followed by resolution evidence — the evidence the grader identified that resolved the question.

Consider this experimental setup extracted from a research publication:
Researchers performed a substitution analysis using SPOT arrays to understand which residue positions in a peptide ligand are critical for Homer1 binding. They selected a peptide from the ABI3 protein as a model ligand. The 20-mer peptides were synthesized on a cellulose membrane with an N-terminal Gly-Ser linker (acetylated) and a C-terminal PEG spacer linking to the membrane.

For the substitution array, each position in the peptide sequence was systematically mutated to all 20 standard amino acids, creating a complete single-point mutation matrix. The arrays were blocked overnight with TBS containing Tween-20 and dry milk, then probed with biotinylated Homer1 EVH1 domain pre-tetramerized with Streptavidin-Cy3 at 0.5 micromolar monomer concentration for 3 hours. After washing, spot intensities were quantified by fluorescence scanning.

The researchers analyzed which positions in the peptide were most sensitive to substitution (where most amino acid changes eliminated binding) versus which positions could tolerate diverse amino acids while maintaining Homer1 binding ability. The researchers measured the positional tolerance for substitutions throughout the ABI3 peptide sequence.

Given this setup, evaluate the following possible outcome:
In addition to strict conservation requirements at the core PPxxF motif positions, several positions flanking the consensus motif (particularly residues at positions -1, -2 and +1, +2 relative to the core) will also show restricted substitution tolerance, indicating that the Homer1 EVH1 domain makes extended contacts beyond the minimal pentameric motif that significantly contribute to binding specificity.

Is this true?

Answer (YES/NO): NO